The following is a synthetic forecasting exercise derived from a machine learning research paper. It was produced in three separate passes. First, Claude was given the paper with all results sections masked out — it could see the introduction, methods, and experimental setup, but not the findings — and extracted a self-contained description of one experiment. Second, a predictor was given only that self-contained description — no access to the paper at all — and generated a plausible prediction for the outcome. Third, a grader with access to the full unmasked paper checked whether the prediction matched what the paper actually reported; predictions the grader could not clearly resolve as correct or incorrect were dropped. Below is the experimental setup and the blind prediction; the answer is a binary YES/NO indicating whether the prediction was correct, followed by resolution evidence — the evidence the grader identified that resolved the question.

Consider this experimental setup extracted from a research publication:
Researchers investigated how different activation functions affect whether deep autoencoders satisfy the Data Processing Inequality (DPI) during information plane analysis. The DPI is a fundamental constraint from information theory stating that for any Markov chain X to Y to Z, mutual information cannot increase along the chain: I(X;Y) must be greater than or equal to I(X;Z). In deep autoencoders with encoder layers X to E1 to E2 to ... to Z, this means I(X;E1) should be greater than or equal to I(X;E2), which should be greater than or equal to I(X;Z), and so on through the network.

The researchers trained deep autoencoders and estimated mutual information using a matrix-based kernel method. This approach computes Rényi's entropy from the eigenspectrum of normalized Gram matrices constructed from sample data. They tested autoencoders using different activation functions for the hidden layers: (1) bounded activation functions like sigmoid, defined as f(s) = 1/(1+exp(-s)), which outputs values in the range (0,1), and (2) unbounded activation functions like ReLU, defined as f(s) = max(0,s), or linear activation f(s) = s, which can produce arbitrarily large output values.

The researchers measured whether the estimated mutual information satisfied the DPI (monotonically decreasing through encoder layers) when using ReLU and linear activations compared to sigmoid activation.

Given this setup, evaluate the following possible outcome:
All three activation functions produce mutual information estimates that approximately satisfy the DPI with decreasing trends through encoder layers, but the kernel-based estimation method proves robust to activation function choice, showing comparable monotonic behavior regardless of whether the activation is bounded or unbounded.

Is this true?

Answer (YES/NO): NO